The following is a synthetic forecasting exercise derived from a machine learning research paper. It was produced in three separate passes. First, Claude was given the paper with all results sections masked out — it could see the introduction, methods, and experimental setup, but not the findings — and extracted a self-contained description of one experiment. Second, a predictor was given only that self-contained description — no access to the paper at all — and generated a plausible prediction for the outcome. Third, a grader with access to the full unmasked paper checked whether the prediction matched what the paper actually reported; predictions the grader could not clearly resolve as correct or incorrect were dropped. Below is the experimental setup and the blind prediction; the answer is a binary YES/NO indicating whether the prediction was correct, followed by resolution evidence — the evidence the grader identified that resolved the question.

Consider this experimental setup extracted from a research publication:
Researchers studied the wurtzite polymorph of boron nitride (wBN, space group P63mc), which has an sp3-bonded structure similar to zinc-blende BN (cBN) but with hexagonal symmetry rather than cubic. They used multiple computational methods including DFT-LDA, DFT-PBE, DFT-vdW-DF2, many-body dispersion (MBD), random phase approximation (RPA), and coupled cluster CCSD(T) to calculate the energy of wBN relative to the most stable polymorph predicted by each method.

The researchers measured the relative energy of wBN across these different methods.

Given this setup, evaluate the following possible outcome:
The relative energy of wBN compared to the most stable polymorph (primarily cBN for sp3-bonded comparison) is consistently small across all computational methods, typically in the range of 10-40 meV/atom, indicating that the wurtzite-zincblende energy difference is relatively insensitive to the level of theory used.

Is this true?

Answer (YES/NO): NO